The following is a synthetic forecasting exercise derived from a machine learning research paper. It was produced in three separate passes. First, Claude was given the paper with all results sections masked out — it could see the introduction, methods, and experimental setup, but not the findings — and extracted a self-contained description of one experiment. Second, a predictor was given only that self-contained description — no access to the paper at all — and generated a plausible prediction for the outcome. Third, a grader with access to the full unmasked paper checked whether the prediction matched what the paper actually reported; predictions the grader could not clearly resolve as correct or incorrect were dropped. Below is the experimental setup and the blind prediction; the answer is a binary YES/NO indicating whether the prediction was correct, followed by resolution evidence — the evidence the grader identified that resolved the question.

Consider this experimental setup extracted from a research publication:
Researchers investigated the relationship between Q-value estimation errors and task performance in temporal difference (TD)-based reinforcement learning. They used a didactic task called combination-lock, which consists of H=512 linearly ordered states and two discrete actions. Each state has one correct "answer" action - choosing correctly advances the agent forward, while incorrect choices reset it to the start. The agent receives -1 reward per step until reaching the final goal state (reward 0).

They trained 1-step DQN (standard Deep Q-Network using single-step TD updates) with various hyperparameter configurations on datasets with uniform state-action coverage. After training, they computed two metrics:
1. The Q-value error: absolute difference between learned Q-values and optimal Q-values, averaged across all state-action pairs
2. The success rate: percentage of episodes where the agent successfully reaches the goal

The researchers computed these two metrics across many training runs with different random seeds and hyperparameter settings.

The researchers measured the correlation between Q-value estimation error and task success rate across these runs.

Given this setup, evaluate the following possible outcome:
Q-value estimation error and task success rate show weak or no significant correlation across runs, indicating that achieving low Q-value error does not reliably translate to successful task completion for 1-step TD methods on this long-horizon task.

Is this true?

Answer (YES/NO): NO